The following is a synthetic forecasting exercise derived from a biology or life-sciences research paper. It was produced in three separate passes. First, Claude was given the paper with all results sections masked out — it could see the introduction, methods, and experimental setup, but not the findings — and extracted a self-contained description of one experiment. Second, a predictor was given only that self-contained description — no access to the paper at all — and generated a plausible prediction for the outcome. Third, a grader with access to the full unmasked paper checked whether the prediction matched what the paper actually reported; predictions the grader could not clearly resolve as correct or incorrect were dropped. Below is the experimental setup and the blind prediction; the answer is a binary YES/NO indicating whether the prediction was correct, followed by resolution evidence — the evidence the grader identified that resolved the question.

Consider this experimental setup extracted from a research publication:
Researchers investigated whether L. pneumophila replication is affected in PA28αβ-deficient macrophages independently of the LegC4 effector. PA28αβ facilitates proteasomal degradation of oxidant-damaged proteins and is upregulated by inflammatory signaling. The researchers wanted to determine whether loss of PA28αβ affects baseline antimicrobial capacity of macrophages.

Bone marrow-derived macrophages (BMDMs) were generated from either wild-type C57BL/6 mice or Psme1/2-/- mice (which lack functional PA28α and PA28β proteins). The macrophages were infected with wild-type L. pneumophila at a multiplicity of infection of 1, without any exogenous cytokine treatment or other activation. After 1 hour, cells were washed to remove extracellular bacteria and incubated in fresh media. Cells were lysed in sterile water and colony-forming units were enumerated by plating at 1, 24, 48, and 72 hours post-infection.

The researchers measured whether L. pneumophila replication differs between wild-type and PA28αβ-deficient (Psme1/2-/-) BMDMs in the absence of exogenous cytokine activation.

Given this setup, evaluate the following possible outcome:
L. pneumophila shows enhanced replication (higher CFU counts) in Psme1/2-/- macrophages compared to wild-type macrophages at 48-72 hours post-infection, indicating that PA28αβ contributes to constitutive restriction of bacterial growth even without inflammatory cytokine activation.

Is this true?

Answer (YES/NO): NO